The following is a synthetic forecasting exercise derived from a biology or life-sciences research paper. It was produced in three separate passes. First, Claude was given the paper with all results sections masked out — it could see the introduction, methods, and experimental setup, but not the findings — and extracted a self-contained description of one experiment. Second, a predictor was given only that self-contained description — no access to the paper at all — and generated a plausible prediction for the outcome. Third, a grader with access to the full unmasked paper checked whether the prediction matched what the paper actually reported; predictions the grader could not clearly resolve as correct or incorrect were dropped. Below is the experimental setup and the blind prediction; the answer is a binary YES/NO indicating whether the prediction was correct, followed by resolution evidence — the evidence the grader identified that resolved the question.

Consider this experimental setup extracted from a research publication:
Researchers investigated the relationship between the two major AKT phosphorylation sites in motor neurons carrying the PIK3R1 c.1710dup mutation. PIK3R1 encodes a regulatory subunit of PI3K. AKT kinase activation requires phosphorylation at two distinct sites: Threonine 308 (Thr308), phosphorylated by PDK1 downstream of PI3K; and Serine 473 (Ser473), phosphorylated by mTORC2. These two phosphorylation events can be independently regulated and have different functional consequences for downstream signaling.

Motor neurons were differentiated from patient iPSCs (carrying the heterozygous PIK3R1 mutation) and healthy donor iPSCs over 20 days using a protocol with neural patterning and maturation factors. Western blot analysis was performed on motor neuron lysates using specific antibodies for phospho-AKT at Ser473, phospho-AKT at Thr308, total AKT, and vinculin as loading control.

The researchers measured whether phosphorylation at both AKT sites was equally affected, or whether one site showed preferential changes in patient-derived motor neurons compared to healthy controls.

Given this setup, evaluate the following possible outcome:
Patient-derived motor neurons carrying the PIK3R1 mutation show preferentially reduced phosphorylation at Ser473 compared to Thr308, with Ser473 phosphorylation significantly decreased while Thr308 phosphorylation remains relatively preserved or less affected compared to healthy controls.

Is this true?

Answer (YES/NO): NO